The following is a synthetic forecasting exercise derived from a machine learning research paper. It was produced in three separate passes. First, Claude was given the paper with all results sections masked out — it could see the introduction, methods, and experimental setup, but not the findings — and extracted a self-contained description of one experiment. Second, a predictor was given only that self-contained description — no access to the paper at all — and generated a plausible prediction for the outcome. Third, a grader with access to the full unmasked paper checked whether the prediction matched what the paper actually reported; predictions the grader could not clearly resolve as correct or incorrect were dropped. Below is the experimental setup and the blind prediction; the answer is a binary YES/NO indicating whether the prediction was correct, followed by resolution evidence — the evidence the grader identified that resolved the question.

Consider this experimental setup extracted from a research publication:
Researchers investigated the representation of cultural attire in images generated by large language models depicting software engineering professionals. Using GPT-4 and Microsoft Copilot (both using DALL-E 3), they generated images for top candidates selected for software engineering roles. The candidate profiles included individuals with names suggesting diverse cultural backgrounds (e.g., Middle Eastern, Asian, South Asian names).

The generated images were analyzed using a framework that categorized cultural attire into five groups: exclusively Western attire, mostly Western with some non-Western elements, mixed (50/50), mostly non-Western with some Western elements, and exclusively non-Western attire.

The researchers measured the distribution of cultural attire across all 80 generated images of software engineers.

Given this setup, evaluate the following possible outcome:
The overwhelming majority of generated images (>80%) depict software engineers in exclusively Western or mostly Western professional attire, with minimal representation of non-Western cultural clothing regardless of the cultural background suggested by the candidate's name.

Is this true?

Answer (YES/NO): NO